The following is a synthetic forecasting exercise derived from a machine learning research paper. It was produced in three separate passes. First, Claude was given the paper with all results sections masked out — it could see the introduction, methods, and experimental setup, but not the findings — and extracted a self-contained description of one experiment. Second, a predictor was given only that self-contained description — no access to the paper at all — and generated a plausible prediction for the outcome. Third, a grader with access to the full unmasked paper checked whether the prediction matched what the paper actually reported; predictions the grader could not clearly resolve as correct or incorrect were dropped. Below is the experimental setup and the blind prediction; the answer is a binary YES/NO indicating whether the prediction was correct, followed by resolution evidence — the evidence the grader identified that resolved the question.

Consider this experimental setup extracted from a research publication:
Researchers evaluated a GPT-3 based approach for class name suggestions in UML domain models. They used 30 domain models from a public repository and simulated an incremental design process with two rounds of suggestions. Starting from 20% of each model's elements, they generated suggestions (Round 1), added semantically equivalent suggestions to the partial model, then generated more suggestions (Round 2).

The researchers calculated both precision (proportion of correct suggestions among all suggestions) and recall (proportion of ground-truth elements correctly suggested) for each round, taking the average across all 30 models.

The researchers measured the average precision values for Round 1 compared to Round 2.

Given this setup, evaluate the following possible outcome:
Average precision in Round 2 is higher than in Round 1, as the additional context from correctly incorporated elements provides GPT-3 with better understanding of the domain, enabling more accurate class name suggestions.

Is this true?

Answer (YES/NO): NO